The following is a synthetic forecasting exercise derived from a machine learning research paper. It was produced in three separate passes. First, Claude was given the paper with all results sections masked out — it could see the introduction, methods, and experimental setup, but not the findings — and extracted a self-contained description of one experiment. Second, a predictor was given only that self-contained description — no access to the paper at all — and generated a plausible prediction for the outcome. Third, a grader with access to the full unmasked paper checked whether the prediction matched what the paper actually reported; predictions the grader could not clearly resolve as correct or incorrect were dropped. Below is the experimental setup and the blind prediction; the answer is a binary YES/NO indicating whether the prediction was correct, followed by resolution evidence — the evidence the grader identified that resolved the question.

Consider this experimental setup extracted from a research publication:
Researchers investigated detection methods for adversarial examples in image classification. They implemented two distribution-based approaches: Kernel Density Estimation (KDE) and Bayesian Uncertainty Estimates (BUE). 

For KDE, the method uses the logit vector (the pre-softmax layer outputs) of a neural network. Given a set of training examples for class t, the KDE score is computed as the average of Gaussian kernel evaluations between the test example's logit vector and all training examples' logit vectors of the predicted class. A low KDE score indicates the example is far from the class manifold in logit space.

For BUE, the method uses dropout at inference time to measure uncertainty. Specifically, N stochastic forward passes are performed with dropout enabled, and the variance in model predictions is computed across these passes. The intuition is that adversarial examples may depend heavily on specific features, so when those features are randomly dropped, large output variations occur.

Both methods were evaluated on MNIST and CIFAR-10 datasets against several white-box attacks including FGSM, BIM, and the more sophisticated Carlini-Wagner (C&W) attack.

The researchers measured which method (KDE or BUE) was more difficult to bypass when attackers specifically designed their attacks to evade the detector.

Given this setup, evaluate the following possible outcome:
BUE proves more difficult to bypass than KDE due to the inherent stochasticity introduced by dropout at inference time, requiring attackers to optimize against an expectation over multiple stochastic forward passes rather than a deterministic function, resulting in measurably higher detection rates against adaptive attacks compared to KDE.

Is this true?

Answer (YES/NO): YES